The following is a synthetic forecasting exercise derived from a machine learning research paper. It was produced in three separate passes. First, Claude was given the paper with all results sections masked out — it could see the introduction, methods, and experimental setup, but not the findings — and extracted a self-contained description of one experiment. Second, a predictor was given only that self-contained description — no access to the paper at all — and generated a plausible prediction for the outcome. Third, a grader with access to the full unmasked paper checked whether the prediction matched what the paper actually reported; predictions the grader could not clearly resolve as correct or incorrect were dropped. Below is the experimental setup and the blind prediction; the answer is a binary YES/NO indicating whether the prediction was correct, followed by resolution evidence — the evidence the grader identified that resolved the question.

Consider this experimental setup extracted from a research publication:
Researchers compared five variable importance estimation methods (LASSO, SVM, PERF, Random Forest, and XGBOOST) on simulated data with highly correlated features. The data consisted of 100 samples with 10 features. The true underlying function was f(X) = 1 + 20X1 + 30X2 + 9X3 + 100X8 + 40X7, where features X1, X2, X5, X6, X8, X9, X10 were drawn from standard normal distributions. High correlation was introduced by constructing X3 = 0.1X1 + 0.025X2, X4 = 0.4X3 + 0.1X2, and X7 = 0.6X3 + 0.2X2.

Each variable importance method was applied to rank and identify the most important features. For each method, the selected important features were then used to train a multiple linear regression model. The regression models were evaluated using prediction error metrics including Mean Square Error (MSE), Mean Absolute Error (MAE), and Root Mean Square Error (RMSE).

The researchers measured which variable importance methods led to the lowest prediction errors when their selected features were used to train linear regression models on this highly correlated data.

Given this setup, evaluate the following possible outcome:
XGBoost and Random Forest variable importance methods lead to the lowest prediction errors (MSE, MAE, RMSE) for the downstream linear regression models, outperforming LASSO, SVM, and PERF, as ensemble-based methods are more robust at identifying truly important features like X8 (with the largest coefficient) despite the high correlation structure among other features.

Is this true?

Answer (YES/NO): NO